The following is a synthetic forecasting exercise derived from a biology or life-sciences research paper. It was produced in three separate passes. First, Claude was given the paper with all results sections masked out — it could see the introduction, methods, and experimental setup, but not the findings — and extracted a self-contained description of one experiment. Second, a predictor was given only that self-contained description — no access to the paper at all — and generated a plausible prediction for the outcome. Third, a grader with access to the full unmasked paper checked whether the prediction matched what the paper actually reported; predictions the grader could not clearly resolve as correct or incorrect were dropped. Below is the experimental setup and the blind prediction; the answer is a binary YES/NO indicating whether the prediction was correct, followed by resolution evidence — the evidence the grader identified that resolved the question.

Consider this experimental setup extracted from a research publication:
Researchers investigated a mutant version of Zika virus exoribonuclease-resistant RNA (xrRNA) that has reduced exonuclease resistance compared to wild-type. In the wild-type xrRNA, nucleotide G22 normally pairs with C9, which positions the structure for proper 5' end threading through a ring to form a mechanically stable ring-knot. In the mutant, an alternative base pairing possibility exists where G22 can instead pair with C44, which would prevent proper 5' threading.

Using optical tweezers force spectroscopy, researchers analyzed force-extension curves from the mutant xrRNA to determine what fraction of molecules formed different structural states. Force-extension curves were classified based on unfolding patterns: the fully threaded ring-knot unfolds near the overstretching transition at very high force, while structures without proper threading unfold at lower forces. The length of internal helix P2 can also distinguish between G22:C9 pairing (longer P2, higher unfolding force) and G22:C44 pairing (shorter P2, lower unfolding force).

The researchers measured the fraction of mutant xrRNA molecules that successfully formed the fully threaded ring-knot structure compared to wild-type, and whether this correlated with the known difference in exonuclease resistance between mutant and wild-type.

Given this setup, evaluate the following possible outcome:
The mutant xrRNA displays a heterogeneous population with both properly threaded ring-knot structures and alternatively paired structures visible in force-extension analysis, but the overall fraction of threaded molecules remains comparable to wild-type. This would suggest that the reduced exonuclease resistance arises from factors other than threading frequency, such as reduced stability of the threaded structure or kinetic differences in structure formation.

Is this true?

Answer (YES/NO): NO